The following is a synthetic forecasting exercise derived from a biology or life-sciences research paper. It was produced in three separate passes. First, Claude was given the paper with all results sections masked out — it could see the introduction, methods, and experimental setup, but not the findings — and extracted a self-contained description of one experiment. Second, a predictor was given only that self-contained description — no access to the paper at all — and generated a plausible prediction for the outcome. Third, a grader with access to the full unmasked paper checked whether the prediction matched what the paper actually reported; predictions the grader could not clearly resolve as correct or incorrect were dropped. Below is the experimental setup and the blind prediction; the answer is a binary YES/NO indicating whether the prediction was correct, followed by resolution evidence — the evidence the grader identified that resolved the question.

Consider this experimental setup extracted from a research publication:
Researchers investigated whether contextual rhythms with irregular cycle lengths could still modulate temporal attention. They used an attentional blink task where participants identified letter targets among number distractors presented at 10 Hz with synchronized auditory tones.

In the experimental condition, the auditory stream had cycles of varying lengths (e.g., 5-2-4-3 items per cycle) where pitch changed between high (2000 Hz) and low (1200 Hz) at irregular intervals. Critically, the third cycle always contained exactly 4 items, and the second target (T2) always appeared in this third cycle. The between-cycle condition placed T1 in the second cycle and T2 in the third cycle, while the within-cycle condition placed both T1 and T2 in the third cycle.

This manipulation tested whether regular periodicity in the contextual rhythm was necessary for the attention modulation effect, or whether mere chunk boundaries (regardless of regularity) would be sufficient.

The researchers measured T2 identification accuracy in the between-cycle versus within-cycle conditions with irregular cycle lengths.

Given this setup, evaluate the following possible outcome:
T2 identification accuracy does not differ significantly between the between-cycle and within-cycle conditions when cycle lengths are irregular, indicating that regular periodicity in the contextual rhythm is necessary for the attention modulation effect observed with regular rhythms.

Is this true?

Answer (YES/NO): YES